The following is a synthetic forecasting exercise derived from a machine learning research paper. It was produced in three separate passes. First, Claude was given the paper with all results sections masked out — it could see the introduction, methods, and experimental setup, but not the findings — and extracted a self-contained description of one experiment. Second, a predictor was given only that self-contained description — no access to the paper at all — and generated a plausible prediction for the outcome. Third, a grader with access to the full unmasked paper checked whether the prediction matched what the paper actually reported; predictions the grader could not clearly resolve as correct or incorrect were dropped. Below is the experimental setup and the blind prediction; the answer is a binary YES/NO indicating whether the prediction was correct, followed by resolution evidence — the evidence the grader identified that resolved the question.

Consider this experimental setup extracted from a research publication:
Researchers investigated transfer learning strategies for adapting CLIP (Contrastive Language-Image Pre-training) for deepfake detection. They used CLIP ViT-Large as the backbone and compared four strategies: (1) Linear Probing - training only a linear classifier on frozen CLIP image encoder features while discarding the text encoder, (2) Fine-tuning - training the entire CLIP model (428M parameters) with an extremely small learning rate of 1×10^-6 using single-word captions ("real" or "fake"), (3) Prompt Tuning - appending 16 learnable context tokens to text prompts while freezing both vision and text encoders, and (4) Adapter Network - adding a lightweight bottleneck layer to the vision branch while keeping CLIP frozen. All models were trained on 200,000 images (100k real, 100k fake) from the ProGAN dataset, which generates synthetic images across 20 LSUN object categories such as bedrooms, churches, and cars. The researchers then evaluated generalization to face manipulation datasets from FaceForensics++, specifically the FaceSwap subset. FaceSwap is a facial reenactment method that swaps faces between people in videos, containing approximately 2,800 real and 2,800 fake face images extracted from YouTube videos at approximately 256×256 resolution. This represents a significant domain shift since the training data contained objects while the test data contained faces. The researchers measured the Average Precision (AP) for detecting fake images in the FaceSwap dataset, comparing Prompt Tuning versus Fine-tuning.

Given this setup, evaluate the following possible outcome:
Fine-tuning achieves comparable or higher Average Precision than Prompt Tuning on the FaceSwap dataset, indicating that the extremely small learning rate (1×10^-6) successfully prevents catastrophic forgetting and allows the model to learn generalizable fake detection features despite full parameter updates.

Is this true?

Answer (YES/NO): NO